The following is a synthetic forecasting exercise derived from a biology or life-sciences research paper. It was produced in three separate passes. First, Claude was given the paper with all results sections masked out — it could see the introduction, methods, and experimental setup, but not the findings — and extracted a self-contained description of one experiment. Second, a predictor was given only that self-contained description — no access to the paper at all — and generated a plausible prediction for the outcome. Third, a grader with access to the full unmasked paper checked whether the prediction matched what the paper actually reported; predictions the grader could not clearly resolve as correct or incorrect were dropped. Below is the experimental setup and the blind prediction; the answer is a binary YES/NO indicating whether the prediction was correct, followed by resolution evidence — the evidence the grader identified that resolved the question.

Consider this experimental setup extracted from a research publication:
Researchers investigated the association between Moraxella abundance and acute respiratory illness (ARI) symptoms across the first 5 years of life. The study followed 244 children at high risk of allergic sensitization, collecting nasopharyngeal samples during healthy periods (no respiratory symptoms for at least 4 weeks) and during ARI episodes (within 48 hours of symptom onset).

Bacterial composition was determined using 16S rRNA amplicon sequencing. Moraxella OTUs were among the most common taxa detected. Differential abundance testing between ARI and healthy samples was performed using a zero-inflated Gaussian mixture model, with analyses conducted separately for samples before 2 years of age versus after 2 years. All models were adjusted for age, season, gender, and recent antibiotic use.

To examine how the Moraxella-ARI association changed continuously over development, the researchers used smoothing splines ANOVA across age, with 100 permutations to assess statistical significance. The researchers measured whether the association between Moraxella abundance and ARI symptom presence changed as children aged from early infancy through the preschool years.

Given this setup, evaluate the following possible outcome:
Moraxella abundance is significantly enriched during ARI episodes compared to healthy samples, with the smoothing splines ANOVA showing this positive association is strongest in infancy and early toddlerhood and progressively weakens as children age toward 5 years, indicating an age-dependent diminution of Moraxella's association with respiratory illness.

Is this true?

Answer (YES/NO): NO